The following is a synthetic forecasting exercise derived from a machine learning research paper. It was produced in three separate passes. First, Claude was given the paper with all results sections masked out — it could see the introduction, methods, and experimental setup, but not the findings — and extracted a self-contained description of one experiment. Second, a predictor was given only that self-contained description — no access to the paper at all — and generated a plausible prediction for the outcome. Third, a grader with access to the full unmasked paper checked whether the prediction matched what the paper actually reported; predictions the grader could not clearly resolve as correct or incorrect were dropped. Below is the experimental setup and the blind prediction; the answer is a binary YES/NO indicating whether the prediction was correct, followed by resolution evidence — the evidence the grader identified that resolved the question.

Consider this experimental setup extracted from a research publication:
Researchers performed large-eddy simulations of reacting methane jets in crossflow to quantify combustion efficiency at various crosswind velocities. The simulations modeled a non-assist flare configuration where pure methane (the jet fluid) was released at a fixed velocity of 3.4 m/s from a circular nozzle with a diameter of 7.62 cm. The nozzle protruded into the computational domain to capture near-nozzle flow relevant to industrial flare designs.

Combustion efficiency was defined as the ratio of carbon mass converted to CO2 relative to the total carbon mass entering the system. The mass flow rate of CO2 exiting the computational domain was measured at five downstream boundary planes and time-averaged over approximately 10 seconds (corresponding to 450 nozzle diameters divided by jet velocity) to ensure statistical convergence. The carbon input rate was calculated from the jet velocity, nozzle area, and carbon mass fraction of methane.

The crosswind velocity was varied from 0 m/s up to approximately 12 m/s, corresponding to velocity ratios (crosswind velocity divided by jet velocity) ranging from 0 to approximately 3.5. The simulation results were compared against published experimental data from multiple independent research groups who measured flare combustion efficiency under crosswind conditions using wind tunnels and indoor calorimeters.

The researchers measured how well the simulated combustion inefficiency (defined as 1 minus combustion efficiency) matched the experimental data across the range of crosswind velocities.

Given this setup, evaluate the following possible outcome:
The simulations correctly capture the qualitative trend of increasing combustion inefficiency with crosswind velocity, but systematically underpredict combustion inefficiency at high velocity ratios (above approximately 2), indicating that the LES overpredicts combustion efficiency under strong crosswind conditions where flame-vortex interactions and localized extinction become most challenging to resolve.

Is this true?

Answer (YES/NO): NO